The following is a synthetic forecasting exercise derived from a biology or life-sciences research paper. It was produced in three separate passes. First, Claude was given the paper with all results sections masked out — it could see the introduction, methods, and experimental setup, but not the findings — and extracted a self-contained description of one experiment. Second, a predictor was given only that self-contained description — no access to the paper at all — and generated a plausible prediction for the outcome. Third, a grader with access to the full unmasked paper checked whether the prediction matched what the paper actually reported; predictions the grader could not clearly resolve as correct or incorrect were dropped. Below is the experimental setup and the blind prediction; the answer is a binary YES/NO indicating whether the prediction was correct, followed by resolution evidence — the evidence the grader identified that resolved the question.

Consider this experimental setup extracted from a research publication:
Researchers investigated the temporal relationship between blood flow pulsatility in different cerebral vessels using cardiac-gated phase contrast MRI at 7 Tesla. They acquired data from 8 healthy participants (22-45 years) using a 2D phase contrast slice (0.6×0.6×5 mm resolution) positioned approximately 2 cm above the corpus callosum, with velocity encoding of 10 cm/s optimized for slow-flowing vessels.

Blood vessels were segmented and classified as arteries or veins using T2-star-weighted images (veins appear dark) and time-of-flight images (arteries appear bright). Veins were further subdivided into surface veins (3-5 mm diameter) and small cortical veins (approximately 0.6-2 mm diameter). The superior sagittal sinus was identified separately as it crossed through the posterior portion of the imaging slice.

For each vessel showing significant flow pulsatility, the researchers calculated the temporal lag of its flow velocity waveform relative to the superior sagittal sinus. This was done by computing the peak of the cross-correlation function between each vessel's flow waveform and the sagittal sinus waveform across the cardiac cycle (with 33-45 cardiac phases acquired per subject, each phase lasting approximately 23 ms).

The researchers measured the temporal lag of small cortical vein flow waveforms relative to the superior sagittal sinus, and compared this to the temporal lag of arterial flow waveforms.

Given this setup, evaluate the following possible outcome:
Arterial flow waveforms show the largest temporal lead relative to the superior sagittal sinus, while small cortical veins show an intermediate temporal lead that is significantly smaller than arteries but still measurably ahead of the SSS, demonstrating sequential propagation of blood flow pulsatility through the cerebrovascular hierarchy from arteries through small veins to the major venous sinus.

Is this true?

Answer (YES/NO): NO